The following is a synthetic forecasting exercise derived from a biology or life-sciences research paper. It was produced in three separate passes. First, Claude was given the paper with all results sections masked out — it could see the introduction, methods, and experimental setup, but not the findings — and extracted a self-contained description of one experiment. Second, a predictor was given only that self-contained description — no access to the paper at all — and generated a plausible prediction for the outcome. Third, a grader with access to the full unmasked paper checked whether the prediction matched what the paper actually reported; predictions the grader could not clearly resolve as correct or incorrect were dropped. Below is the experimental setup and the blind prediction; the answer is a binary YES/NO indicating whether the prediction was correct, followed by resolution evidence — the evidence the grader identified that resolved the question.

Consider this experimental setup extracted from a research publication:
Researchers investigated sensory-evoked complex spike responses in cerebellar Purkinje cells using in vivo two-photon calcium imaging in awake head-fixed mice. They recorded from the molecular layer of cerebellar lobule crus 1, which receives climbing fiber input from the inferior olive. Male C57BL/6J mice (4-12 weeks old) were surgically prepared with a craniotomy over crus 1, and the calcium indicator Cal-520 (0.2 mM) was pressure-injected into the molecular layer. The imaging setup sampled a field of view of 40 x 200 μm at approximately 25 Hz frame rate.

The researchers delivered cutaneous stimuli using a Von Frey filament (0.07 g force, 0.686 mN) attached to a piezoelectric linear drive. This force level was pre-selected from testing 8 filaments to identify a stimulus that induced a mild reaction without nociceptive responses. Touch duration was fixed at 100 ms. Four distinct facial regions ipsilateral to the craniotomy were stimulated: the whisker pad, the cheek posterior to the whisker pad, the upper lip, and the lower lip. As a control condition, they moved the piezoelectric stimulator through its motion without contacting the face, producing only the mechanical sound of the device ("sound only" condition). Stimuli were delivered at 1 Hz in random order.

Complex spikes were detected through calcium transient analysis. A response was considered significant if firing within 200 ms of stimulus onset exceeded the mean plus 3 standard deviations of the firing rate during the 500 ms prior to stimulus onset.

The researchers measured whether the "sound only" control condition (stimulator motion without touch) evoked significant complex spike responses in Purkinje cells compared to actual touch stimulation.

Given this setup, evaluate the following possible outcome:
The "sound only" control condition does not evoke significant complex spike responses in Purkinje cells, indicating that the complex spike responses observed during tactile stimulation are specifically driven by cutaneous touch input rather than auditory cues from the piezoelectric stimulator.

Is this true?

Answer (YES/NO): NO